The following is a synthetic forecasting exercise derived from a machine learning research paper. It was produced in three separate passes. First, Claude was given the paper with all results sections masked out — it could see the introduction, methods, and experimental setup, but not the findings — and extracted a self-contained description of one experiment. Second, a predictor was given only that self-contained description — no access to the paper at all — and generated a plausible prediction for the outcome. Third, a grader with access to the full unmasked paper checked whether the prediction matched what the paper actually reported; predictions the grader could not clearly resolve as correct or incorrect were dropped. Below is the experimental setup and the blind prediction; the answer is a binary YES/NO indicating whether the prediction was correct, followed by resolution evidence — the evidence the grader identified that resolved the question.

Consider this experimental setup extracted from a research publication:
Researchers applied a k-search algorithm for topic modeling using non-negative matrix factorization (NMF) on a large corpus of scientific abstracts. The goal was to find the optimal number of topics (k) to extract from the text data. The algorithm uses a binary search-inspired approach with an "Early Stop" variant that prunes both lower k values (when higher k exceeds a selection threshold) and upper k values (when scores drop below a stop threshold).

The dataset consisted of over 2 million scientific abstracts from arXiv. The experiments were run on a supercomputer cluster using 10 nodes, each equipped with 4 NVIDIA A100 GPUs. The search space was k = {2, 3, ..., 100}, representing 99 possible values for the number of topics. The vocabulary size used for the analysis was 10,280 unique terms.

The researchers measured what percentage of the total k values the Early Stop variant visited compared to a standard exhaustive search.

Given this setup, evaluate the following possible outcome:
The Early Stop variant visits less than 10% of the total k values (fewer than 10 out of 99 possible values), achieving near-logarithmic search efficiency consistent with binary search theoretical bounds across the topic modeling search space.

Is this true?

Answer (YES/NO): NO